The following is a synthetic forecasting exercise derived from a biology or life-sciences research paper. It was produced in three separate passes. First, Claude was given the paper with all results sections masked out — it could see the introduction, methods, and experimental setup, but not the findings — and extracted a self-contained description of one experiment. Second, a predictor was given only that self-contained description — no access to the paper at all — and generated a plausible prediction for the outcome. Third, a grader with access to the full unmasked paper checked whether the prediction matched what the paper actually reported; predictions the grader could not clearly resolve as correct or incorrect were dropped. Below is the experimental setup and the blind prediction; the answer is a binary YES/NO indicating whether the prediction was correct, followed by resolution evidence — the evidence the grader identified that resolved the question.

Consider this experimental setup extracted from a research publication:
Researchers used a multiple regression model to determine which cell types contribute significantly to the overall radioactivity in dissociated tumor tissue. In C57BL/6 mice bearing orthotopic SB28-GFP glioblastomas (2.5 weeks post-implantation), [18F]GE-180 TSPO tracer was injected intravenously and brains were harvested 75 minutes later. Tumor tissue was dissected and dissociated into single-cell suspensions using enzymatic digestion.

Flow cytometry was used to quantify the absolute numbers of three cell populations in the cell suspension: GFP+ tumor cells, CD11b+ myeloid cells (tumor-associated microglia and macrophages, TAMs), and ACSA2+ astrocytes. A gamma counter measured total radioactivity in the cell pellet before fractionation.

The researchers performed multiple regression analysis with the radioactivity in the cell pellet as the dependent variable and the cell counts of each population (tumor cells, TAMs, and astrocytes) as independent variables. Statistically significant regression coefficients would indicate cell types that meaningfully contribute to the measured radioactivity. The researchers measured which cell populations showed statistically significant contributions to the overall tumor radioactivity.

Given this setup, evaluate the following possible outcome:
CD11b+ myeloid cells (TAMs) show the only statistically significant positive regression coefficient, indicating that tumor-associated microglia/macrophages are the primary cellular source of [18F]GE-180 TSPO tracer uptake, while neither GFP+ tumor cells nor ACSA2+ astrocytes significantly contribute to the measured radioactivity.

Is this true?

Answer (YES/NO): NO